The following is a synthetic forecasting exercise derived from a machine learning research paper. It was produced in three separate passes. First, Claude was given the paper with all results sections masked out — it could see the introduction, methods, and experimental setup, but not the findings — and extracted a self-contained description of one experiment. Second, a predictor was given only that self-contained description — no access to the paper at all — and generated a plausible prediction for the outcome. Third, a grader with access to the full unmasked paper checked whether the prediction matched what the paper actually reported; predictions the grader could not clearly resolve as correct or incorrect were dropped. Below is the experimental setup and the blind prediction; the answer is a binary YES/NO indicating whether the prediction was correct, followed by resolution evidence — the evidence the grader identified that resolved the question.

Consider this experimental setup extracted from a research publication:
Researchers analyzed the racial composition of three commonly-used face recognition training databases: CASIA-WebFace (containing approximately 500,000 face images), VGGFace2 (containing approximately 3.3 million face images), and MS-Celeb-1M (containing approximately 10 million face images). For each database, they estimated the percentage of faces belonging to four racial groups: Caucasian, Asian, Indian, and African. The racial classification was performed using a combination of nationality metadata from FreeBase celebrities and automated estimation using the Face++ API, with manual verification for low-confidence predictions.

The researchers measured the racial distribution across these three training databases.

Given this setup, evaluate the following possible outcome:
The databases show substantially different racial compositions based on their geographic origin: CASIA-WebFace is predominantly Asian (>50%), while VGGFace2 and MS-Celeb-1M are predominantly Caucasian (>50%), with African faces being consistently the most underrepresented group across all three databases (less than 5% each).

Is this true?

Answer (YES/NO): NO